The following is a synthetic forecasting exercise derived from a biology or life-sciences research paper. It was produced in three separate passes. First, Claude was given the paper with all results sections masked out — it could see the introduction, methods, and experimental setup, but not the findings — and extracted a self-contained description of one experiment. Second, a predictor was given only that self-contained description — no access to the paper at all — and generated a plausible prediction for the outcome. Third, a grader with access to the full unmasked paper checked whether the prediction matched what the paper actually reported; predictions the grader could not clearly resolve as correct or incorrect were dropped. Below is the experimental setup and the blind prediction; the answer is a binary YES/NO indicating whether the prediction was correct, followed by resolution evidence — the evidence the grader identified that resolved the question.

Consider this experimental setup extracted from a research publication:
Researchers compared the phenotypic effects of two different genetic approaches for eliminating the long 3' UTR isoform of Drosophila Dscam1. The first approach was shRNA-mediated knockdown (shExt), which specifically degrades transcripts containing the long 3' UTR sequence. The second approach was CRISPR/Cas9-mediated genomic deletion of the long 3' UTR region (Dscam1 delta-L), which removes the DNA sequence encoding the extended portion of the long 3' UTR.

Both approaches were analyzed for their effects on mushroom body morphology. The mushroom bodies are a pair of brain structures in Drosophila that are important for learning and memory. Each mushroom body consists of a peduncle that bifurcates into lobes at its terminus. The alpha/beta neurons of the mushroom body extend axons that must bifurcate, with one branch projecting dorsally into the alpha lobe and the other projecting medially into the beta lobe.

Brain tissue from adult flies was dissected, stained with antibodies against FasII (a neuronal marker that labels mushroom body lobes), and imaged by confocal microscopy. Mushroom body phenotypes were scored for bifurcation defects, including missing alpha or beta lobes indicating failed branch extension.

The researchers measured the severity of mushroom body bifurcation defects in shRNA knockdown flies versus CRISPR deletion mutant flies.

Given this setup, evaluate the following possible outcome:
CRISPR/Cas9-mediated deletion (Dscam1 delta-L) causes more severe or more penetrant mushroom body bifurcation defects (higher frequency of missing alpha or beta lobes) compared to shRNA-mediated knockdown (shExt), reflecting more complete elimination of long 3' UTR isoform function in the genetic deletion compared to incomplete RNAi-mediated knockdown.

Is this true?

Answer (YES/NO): NO